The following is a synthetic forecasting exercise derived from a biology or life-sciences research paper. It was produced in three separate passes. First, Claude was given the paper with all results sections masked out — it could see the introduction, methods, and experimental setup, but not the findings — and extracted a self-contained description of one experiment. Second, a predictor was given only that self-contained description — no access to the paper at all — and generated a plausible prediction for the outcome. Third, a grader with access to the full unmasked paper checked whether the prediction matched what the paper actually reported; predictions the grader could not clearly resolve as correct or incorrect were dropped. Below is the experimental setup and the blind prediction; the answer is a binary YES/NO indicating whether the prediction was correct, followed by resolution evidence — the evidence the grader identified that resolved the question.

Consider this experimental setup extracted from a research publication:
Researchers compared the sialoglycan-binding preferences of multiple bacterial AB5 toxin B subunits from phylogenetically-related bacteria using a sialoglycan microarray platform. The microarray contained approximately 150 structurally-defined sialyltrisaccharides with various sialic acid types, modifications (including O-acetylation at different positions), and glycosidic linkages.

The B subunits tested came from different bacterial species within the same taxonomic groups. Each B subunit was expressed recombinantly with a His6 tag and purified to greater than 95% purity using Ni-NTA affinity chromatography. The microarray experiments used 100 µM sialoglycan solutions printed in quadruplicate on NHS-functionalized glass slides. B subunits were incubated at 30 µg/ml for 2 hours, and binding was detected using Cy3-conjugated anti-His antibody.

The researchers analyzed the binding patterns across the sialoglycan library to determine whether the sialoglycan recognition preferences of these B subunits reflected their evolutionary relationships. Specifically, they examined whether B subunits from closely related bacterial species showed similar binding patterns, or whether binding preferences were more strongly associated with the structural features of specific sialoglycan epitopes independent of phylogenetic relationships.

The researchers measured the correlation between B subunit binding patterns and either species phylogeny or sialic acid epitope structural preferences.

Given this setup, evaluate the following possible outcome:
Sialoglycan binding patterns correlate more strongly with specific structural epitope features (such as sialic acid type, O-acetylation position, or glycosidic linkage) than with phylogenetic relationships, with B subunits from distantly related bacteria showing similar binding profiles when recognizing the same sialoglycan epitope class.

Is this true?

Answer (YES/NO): YES